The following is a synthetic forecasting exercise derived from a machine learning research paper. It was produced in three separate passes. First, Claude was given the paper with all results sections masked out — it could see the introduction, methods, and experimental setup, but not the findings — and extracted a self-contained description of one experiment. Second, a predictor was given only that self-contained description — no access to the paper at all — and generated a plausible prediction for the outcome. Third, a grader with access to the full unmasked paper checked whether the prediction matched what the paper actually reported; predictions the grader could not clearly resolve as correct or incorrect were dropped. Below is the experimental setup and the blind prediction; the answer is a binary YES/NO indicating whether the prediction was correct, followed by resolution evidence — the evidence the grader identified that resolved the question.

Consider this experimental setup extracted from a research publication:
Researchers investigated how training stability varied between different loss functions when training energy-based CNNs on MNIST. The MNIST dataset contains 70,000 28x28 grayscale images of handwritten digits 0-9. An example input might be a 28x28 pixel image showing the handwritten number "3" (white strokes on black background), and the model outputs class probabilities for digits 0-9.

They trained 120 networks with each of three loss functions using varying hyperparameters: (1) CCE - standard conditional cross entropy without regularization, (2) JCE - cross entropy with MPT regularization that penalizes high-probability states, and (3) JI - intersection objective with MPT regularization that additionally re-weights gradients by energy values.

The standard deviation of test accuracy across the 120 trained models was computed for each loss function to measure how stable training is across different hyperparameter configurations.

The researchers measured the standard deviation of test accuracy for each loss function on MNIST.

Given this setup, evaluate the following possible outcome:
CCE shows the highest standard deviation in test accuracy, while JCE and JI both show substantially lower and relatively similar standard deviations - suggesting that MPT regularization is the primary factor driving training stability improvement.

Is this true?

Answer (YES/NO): NO